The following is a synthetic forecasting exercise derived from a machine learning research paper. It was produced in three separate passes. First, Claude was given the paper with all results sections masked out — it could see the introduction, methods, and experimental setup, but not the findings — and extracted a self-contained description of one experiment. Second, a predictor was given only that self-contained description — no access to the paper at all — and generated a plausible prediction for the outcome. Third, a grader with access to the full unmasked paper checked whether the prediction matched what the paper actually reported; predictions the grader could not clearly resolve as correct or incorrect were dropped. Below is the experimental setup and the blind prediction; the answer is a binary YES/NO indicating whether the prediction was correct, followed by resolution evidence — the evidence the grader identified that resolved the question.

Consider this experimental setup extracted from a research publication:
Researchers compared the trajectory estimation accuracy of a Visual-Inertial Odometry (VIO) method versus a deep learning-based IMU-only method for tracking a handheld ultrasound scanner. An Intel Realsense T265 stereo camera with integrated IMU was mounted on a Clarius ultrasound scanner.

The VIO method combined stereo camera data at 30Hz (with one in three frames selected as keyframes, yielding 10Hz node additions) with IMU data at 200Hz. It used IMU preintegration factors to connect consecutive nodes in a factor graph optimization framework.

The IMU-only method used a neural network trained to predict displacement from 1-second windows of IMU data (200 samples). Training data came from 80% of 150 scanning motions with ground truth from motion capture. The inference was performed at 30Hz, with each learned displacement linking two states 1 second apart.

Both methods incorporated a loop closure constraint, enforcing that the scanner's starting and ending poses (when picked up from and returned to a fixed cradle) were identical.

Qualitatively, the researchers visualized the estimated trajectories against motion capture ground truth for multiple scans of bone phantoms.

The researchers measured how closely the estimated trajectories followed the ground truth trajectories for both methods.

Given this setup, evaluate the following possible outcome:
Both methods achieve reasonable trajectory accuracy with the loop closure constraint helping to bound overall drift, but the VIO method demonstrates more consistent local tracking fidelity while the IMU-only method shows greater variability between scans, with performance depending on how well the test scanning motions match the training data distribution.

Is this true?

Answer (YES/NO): NO